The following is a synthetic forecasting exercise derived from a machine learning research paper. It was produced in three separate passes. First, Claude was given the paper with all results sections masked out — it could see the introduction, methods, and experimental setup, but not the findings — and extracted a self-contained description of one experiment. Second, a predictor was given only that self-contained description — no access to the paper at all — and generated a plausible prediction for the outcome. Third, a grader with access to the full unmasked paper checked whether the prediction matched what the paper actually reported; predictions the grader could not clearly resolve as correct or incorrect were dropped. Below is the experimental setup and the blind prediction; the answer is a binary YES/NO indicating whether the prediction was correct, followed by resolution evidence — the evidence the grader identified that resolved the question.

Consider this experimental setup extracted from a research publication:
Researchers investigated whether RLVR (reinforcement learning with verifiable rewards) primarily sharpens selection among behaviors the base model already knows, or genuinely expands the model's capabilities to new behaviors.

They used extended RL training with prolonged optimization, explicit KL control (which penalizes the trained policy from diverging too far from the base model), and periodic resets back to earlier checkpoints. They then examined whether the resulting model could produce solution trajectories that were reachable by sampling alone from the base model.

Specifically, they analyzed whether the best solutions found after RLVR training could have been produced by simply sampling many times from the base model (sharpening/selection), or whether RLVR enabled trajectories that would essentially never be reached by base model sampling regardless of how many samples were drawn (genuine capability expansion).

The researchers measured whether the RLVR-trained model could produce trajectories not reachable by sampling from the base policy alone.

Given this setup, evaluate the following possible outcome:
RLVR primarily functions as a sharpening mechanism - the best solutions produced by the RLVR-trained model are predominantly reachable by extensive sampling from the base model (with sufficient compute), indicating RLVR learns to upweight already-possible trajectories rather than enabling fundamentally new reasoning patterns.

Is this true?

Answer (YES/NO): NO